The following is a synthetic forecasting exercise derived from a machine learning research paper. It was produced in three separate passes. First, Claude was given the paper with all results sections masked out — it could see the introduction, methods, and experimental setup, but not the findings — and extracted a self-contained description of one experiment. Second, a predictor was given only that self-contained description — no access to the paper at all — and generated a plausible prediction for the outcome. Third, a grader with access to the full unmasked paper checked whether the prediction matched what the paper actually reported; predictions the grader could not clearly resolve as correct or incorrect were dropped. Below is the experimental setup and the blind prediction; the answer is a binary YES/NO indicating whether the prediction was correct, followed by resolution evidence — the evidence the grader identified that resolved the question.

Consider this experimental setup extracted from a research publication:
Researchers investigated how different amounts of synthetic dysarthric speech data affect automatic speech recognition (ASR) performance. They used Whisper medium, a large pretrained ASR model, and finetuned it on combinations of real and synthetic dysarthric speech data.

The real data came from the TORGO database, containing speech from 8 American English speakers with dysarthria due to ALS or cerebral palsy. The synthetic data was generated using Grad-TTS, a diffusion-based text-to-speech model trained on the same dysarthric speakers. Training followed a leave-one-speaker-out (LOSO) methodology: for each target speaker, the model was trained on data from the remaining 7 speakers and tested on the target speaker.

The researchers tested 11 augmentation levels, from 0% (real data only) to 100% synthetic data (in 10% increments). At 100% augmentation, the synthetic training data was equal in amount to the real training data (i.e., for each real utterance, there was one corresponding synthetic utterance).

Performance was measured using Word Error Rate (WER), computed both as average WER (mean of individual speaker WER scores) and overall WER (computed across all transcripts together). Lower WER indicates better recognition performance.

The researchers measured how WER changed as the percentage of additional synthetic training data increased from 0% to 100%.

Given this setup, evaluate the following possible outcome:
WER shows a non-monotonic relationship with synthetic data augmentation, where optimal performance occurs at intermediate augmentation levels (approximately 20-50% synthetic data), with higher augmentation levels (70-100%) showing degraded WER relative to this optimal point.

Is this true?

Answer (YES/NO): NO